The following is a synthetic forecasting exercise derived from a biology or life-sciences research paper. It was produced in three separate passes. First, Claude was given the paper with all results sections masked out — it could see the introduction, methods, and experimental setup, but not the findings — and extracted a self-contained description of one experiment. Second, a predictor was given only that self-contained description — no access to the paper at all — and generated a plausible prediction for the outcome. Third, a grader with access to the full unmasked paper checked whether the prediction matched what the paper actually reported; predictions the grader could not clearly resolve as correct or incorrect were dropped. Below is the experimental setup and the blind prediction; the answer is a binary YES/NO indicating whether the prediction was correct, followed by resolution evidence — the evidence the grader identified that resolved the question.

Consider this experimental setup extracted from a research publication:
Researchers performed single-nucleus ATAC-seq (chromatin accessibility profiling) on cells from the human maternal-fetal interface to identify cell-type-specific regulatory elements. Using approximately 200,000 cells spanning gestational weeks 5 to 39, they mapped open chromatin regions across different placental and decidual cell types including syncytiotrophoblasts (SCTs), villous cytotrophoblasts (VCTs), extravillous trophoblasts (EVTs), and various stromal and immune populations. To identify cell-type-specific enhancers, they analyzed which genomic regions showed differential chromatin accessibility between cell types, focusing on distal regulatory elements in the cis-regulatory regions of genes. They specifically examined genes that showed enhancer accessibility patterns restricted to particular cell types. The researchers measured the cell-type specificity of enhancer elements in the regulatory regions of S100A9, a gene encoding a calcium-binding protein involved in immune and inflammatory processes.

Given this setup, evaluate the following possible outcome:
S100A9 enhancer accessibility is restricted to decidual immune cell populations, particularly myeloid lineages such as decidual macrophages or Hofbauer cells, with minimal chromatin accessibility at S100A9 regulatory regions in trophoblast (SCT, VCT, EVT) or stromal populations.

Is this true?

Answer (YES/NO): NO